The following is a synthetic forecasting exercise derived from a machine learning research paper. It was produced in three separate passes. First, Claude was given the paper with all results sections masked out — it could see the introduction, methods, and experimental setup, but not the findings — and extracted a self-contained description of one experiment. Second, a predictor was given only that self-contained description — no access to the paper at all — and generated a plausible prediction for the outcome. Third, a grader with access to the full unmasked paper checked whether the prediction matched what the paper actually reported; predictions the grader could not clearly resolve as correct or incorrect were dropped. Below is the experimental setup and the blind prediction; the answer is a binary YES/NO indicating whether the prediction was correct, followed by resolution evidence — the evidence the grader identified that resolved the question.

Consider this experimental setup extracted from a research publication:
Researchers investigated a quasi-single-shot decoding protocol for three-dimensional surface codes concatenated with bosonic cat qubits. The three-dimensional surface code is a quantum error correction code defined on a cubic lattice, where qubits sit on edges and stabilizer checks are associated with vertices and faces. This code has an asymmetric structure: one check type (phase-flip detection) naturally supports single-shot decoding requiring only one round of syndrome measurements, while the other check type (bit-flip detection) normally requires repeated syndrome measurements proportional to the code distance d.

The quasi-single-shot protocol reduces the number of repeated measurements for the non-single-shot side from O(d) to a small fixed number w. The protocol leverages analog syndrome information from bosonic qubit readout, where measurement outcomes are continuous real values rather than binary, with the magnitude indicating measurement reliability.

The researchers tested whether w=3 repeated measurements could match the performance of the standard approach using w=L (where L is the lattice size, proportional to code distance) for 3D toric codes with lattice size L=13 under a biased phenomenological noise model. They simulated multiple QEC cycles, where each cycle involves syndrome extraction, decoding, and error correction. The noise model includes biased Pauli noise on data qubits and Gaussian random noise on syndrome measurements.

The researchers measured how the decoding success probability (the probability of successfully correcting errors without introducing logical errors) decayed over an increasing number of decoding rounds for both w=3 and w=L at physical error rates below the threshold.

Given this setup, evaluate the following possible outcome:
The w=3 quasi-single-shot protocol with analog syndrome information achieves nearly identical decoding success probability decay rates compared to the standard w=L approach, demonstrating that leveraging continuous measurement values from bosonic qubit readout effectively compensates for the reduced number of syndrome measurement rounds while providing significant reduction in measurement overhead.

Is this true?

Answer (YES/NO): YES